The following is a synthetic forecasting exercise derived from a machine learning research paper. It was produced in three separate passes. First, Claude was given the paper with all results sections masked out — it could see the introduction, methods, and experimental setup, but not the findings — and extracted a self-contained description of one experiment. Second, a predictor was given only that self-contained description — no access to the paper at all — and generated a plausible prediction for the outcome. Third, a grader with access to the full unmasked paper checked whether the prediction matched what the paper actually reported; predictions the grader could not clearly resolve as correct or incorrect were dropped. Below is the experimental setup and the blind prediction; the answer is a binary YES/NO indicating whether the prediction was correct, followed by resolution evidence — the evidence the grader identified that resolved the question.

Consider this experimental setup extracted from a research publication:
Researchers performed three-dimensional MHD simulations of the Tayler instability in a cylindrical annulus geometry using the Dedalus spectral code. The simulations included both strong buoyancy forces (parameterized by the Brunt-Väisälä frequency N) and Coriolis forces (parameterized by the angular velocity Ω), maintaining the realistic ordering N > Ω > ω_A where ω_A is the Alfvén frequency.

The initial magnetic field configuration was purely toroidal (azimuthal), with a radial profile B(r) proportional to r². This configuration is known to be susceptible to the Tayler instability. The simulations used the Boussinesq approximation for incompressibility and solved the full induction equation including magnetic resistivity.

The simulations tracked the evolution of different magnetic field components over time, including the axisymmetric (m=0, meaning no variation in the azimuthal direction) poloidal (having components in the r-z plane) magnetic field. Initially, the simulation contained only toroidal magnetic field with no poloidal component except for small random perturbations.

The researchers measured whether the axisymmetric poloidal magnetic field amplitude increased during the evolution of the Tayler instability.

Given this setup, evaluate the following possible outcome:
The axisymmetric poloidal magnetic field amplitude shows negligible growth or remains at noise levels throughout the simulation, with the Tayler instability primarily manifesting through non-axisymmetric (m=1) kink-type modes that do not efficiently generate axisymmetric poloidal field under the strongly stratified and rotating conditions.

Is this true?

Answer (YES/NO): NO